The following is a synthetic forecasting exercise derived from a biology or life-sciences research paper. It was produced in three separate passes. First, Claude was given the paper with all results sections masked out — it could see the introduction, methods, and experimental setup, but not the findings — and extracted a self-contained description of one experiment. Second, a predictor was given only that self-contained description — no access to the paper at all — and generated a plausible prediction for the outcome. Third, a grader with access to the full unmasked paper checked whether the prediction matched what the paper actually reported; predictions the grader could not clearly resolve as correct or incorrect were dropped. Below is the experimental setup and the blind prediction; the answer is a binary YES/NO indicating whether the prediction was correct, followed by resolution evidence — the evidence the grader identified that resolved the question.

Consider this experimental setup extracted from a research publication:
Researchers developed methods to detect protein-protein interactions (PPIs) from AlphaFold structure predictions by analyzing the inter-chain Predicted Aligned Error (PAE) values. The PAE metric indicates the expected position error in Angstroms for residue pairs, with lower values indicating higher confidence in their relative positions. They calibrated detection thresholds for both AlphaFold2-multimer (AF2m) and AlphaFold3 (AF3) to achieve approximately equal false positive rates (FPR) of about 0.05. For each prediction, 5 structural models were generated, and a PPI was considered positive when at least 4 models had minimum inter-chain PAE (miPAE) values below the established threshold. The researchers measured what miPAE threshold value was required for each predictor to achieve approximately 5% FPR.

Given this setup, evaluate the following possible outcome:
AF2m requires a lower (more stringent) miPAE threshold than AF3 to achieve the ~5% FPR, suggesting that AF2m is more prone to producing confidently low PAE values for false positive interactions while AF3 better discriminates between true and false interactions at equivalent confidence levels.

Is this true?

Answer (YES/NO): NO